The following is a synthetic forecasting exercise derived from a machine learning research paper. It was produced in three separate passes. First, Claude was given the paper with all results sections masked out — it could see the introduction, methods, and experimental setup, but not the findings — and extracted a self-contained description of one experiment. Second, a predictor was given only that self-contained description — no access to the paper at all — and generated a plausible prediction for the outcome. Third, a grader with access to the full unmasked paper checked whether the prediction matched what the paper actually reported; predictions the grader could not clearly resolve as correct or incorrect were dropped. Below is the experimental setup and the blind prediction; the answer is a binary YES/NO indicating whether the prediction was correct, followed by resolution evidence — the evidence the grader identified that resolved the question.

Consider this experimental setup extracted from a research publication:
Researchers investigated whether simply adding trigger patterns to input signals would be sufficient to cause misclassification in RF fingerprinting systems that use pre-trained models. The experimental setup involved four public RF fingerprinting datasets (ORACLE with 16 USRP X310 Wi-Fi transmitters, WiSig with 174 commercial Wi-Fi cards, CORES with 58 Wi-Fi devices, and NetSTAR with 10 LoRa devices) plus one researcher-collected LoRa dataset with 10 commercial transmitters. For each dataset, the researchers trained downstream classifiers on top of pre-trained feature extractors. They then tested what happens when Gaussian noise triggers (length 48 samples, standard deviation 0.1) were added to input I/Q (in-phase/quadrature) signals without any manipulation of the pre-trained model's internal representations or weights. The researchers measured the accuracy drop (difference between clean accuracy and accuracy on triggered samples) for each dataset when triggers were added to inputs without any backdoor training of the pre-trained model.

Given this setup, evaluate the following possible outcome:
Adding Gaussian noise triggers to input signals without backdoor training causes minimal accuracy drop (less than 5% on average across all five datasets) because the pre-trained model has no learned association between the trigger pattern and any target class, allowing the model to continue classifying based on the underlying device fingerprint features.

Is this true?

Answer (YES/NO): YES